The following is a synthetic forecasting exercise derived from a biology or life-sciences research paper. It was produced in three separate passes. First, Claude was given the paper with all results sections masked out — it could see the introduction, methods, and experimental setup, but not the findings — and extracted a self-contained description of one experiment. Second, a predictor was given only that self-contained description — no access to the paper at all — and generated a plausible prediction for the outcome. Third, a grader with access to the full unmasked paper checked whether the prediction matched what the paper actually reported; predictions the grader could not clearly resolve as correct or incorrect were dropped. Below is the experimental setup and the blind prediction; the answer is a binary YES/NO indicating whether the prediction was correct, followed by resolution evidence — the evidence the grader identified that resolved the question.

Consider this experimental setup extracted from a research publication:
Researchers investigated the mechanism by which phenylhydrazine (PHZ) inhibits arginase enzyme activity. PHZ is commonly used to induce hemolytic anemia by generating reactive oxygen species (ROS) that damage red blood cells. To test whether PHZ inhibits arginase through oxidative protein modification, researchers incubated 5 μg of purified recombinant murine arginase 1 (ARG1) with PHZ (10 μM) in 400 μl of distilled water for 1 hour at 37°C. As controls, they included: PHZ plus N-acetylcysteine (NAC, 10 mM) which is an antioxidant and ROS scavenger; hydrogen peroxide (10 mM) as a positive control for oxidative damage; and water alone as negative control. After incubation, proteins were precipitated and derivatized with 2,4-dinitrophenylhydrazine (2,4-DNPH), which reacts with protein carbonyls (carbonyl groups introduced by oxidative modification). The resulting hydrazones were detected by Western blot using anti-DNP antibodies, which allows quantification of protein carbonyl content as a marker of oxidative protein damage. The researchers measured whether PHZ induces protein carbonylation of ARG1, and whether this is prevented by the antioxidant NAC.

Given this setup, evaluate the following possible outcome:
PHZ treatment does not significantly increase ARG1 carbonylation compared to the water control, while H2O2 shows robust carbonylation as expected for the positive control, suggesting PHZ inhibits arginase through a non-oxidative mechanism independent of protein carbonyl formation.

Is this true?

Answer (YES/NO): NO